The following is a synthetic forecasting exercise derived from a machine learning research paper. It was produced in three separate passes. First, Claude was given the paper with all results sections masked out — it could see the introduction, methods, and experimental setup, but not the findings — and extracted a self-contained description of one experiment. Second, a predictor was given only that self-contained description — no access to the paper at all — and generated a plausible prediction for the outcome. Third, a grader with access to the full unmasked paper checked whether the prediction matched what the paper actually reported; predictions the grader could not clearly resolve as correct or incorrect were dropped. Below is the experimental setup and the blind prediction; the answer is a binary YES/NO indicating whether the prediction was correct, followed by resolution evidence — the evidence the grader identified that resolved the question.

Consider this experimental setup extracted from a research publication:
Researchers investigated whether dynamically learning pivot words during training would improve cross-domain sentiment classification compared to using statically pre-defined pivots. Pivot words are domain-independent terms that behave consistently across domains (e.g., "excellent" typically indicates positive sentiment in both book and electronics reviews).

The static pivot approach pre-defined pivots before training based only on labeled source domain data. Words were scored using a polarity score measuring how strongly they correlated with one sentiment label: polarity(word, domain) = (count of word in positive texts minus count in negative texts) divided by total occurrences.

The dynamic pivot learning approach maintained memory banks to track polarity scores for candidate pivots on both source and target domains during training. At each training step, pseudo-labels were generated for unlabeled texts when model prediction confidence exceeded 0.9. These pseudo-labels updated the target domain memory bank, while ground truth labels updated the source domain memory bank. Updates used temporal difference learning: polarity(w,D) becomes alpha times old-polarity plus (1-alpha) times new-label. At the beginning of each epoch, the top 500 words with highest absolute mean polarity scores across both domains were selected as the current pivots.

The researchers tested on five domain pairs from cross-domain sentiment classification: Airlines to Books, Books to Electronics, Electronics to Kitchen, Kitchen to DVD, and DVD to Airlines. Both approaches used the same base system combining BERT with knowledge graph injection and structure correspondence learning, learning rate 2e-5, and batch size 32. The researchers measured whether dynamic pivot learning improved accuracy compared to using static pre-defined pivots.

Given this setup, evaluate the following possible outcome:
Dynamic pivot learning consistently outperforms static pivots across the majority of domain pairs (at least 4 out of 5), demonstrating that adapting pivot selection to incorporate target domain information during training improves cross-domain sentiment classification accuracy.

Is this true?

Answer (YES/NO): YES